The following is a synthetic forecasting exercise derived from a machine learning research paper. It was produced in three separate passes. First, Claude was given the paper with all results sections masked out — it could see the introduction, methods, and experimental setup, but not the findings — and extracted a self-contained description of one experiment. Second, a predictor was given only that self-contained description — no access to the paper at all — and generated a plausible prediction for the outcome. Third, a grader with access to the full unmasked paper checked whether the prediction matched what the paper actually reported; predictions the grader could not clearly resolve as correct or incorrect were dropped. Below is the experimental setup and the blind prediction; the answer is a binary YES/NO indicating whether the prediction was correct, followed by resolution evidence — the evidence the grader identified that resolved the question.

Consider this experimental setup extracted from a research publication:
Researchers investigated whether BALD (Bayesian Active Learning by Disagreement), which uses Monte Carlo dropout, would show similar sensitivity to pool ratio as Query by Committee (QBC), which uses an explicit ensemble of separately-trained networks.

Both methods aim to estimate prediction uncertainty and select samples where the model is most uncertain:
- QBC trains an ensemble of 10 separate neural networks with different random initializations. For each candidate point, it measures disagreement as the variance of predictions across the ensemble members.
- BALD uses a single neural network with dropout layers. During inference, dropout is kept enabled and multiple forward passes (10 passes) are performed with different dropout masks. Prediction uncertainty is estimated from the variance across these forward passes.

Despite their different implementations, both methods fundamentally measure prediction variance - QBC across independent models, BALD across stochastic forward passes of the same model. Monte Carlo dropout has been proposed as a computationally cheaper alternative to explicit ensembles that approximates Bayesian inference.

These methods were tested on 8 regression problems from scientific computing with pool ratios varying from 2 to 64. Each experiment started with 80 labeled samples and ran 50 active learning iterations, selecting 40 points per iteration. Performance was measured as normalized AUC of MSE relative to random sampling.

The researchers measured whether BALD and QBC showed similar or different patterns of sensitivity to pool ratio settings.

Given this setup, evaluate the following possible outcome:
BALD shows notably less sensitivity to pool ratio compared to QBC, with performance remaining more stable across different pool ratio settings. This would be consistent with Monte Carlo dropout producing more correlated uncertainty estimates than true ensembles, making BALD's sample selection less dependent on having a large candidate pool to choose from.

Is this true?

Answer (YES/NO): NO